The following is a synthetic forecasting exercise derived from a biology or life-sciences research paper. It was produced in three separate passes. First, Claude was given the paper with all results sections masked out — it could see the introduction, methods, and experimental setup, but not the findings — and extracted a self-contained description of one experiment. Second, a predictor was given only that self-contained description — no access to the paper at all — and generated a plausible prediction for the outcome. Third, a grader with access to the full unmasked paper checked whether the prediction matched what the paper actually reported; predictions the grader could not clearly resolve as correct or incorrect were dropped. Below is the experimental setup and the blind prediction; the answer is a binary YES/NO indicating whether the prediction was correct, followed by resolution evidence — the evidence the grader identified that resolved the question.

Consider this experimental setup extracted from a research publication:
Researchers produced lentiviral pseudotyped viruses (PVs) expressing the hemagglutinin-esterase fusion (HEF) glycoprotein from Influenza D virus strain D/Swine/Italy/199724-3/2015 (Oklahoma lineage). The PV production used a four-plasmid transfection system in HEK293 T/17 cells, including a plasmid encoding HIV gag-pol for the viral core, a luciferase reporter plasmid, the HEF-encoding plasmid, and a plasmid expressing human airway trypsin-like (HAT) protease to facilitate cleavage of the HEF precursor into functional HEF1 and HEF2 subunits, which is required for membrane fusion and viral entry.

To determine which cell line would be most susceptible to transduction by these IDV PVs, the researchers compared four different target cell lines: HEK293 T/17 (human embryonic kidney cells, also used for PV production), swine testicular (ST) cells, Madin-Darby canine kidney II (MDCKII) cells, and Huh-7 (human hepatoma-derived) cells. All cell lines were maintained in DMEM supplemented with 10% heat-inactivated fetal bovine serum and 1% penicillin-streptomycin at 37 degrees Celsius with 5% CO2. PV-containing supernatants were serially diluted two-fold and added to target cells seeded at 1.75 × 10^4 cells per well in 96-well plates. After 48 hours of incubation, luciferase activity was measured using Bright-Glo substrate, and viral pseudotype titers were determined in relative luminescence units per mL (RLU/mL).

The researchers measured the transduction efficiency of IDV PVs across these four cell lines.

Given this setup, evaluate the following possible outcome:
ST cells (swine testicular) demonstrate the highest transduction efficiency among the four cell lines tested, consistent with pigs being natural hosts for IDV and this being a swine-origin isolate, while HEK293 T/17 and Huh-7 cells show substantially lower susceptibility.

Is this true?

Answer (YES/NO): NO